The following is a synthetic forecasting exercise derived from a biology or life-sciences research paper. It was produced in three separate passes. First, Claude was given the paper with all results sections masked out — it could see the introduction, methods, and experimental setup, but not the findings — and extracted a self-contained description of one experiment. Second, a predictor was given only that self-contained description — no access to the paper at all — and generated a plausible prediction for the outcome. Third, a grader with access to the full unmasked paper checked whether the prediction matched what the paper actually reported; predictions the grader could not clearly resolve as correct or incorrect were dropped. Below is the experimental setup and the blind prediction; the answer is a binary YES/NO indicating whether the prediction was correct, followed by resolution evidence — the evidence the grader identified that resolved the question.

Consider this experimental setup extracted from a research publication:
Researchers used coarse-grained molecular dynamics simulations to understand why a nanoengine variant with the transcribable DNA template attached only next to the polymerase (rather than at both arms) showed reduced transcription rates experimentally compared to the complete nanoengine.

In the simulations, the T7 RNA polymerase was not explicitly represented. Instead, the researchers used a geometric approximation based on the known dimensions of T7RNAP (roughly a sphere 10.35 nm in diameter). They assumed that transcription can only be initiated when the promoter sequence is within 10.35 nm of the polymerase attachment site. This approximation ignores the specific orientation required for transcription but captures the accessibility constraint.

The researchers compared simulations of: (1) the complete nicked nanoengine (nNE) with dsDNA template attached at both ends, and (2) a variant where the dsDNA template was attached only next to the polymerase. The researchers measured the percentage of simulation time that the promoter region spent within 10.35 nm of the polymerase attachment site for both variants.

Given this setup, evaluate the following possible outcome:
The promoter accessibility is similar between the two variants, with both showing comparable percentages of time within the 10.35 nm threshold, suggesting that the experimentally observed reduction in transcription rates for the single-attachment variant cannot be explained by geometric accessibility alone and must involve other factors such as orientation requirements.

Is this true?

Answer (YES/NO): NO